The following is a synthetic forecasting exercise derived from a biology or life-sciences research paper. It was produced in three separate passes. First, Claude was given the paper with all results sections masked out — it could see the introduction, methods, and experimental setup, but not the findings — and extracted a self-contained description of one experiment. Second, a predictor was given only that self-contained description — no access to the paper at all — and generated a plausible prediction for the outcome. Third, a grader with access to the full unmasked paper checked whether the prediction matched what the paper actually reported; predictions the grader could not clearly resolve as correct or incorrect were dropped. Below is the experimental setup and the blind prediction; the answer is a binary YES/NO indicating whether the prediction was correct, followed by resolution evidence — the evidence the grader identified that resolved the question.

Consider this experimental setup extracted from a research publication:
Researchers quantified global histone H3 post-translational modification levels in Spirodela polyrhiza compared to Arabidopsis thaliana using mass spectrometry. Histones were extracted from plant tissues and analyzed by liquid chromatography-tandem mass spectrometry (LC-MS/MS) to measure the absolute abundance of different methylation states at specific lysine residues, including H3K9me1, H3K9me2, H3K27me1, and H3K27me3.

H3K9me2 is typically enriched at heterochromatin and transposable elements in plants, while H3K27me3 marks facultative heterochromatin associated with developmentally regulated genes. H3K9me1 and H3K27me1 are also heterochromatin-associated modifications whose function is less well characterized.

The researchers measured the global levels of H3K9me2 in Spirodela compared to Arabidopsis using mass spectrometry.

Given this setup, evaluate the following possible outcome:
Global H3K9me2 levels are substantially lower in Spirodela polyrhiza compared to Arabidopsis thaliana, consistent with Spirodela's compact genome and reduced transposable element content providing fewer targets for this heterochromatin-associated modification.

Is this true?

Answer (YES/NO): NO